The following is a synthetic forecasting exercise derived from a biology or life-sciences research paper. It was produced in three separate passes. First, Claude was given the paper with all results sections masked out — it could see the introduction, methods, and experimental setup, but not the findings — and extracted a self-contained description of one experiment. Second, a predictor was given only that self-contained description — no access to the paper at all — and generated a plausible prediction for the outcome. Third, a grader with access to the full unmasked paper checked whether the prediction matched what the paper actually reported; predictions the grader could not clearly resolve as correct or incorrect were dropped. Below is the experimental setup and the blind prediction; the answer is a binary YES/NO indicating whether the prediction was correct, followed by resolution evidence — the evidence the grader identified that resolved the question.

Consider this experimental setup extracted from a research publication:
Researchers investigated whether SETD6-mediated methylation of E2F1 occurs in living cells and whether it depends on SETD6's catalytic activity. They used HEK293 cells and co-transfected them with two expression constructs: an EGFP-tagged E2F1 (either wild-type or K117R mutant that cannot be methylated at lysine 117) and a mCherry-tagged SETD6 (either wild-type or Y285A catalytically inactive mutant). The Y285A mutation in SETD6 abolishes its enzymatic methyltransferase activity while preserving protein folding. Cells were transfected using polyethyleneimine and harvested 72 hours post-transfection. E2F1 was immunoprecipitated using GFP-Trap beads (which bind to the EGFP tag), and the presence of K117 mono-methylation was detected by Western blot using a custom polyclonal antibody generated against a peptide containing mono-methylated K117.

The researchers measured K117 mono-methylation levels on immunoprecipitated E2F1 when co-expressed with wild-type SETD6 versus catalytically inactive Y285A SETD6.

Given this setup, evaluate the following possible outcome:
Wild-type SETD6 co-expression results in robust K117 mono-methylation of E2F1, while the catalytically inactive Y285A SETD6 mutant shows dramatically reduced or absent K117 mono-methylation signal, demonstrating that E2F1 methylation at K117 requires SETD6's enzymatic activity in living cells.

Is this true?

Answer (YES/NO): YES